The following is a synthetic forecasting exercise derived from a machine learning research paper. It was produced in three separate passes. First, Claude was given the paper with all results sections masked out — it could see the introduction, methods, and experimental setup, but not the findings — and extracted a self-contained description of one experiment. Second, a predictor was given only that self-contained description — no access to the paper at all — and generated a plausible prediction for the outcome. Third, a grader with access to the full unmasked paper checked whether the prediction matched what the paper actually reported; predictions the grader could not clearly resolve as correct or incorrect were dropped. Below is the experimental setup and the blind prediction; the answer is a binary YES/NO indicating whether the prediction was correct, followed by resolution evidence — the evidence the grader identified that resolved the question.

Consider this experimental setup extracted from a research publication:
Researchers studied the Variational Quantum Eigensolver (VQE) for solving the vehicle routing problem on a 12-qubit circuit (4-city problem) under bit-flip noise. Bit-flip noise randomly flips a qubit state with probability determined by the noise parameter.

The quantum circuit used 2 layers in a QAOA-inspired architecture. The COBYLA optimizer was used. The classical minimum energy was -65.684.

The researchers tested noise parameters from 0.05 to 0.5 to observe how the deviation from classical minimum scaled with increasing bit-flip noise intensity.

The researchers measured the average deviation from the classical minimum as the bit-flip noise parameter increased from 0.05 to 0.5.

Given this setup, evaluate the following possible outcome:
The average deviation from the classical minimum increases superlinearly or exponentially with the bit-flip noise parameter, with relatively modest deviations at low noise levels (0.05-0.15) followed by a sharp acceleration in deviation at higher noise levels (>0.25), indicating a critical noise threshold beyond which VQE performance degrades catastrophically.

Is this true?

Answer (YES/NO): NO